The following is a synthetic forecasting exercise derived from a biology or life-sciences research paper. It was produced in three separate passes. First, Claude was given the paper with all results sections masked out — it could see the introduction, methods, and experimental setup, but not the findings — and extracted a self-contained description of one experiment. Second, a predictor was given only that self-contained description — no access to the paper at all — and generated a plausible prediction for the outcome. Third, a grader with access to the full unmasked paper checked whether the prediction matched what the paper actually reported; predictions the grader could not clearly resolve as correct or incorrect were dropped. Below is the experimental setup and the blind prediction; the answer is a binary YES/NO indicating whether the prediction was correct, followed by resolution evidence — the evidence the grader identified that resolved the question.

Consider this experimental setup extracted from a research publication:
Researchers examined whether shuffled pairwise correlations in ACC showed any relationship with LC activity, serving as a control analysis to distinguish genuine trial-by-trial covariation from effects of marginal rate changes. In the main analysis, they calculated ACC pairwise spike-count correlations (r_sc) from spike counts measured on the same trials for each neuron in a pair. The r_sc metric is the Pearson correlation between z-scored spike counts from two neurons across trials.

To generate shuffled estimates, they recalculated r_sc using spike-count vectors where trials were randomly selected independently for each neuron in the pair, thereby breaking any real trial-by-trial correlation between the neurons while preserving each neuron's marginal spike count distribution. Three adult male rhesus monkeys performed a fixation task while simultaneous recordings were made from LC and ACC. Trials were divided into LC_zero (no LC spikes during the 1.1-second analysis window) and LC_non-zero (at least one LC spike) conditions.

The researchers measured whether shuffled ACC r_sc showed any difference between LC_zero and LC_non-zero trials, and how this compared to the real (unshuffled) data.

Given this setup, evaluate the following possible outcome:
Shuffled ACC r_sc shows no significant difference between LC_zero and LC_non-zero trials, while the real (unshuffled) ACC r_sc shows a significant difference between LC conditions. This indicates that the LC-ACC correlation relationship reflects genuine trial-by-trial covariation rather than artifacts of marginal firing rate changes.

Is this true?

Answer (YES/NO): YES